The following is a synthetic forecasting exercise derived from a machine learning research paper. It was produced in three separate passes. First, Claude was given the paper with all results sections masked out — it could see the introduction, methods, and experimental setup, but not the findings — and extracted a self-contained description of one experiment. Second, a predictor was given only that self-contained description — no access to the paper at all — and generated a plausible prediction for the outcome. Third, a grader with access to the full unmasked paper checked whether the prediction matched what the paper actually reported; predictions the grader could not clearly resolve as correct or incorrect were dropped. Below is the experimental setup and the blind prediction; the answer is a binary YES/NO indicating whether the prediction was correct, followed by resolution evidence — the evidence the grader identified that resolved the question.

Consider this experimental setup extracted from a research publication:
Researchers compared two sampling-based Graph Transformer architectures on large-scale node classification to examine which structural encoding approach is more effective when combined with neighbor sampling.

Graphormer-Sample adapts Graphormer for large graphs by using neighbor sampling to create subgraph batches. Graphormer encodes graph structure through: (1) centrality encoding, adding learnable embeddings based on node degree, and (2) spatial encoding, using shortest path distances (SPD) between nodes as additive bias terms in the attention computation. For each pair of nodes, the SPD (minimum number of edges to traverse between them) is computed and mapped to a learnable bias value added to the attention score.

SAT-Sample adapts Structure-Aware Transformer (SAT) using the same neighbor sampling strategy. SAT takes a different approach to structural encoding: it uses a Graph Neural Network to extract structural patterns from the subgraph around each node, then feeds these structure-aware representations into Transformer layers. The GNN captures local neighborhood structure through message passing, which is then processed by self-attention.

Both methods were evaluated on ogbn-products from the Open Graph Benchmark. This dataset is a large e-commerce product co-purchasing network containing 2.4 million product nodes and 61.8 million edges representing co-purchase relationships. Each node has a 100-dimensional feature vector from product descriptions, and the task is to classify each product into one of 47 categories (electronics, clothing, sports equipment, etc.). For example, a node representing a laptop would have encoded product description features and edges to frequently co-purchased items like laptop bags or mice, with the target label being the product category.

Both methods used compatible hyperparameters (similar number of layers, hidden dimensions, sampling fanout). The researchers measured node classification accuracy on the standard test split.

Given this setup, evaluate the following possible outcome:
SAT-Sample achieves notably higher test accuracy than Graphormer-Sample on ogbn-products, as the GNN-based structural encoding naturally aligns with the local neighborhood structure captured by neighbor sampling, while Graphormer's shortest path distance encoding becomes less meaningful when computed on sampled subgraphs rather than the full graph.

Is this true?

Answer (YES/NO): NO